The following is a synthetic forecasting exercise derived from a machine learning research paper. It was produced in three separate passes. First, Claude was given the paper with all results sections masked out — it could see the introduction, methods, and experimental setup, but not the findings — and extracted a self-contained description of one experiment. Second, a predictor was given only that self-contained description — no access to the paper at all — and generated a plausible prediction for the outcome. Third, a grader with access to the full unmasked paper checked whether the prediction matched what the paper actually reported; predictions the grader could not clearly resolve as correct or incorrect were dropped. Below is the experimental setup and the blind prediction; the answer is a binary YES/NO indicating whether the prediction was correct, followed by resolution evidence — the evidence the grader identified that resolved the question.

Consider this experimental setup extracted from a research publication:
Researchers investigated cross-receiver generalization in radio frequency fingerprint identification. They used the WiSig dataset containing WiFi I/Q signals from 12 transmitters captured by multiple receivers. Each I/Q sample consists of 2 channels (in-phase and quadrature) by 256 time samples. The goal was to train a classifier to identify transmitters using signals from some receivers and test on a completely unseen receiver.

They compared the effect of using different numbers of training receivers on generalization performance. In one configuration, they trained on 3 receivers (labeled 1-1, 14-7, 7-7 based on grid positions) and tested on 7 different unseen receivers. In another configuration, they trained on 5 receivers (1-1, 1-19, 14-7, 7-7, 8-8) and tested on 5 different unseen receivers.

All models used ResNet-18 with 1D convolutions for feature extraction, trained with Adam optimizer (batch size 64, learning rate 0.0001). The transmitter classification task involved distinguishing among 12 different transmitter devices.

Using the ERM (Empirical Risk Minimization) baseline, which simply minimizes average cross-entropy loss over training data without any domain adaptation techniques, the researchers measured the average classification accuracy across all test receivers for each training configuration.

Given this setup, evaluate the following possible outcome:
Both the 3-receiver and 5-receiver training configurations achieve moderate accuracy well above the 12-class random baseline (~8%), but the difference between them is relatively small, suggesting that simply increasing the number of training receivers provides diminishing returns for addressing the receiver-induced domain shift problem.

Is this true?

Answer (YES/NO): NO